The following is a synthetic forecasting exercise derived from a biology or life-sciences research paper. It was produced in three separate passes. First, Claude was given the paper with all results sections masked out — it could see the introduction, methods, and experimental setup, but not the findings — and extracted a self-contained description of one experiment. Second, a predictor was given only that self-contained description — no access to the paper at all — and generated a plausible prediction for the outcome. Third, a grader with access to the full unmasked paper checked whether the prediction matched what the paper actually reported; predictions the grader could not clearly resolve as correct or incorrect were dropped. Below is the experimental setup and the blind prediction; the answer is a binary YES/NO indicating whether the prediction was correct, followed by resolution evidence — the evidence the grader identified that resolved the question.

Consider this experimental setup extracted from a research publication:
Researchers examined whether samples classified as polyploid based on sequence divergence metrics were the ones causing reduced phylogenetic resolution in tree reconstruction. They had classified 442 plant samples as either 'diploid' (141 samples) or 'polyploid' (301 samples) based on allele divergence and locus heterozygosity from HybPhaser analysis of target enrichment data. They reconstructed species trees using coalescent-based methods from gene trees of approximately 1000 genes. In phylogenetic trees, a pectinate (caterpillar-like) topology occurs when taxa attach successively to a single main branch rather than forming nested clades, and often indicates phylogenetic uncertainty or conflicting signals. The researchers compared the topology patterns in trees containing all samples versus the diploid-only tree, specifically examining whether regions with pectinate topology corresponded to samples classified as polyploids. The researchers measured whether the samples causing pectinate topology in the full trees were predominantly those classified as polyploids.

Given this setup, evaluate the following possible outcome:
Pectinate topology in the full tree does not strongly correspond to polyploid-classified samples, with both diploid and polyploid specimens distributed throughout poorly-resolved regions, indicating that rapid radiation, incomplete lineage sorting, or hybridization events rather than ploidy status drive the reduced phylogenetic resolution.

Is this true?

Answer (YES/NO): NO